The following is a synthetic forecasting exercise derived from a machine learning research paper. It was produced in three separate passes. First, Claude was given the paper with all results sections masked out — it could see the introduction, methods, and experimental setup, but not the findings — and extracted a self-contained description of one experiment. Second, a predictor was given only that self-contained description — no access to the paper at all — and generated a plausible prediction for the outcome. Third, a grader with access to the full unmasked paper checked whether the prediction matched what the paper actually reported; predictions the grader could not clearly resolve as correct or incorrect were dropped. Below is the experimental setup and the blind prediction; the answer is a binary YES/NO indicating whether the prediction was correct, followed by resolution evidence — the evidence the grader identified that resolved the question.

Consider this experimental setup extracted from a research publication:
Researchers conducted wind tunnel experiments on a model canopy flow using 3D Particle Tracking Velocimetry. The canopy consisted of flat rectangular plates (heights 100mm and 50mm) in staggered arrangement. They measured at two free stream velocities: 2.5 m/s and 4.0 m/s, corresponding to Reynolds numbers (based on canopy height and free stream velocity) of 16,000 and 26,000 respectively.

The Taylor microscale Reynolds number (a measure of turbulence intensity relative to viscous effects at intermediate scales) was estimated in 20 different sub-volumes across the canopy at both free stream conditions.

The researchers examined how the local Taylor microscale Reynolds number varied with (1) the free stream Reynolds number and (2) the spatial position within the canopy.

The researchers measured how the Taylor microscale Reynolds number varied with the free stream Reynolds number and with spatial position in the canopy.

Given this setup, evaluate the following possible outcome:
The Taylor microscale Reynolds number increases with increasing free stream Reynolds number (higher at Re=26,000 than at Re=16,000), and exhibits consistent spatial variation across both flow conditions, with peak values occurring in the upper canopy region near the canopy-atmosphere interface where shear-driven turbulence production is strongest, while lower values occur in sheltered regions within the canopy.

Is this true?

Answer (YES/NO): NO